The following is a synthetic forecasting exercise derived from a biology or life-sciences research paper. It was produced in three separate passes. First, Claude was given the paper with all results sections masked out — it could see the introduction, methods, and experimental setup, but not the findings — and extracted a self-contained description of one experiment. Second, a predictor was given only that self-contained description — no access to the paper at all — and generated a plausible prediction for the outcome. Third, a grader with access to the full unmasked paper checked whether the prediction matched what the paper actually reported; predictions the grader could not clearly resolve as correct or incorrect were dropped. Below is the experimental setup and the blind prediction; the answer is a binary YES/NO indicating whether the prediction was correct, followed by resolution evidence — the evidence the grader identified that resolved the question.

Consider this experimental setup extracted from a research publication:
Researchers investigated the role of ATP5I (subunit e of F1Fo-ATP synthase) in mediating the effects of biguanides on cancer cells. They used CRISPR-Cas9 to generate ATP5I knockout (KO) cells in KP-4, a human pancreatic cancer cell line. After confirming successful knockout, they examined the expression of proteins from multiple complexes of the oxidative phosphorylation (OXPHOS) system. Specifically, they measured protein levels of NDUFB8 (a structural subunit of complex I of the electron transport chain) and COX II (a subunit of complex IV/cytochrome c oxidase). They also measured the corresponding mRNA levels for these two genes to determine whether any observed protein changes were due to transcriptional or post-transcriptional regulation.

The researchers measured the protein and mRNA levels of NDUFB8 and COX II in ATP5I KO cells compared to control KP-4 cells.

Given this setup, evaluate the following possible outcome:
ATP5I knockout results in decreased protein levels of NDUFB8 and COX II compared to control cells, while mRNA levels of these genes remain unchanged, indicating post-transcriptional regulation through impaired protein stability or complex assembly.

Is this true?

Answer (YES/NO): YES